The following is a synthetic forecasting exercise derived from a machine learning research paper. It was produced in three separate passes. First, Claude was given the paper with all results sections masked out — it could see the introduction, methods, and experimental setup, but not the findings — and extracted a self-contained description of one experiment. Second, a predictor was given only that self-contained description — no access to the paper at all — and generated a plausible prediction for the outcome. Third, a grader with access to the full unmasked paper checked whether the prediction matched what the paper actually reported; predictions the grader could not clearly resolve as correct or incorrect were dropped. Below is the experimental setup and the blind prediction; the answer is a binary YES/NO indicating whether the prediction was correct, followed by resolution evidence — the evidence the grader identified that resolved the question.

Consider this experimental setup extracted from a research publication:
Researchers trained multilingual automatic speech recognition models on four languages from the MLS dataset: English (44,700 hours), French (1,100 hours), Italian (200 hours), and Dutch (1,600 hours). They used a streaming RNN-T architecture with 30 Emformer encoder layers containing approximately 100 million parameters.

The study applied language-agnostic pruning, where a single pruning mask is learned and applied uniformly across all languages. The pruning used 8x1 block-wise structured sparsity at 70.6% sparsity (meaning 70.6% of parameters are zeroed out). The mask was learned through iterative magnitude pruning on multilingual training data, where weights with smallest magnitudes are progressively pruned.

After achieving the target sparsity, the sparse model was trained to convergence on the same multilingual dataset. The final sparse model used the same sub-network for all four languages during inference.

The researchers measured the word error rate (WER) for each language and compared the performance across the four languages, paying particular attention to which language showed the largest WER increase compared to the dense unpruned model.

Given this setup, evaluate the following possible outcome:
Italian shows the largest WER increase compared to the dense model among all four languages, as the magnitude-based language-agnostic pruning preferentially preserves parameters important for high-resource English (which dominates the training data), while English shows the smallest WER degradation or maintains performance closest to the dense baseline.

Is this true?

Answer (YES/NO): YES